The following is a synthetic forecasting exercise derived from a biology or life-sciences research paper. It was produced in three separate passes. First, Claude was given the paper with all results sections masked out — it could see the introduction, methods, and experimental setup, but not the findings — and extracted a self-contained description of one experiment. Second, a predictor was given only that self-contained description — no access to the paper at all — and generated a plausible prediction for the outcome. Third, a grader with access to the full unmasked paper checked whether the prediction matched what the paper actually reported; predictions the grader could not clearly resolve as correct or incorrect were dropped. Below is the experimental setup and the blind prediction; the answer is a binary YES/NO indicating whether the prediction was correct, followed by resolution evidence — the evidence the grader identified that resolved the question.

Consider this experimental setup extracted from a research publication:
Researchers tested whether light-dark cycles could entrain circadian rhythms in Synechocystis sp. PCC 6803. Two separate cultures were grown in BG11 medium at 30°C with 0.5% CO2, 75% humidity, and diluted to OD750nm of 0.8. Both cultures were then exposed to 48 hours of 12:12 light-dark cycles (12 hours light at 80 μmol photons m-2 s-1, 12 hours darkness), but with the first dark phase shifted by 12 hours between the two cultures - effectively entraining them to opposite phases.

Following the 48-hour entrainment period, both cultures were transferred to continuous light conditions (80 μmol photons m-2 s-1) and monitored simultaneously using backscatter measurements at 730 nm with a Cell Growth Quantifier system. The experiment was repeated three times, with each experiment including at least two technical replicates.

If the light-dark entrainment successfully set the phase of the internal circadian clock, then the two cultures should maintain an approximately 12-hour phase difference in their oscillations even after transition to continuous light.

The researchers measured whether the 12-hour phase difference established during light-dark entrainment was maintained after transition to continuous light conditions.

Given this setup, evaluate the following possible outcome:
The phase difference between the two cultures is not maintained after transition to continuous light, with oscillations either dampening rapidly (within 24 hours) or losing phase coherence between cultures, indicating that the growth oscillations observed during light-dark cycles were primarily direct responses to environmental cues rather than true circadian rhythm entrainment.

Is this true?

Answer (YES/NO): NO